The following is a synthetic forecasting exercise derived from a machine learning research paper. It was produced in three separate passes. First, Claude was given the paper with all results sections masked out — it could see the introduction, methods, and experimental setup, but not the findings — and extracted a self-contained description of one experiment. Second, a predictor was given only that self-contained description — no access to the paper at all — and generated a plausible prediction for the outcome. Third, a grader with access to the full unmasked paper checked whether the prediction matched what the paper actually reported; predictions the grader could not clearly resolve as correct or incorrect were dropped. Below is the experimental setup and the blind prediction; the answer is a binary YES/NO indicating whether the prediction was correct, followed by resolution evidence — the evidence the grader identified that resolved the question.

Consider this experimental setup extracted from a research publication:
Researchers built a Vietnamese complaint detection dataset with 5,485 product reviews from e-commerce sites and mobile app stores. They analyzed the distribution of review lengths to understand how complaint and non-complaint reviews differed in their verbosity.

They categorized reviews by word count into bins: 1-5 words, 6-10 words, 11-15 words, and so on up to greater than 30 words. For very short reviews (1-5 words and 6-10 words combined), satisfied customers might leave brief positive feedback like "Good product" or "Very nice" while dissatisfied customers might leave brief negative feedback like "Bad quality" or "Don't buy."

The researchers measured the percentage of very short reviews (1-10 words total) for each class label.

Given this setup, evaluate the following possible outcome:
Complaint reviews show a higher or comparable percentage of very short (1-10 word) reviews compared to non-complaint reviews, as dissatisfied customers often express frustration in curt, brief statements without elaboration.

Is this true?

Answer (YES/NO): NO